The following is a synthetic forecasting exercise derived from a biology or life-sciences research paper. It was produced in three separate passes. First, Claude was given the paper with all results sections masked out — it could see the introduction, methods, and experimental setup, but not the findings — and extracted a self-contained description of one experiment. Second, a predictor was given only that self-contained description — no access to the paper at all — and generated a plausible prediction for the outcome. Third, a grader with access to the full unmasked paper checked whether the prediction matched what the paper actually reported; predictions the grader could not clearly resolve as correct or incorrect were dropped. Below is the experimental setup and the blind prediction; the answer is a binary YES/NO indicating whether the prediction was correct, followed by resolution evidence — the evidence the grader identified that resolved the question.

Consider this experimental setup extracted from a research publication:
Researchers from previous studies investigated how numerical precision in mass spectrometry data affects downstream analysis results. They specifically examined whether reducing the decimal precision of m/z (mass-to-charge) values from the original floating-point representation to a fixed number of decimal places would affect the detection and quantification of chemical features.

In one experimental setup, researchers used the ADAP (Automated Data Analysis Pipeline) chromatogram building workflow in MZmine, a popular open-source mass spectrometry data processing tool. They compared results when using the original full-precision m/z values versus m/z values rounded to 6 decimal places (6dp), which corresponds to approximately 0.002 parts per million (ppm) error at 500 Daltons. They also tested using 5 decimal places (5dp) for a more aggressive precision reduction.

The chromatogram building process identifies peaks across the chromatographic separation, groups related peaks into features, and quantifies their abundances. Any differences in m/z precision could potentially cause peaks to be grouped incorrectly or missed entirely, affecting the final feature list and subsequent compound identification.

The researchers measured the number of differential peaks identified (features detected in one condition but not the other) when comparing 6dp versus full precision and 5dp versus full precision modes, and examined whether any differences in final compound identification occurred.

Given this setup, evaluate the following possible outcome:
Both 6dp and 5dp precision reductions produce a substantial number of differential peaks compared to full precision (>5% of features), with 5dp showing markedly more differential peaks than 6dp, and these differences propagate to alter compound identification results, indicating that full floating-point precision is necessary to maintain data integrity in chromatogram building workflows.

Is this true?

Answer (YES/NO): NO